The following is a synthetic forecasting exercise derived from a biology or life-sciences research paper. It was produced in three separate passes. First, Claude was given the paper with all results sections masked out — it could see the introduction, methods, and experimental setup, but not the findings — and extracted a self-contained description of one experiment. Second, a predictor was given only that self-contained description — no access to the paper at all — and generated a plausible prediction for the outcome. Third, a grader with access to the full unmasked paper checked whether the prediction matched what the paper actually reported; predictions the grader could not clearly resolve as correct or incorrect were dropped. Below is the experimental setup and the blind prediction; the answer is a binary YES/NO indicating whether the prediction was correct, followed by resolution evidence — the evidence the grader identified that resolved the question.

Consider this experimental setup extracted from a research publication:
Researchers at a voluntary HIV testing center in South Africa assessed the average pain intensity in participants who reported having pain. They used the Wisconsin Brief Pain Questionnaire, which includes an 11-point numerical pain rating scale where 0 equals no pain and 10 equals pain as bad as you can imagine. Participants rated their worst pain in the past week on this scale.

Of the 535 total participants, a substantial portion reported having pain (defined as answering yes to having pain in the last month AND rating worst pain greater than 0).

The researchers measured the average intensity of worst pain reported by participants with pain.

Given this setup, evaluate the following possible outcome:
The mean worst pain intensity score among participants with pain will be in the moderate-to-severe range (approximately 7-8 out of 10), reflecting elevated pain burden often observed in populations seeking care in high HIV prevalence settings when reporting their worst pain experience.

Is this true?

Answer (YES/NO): NO